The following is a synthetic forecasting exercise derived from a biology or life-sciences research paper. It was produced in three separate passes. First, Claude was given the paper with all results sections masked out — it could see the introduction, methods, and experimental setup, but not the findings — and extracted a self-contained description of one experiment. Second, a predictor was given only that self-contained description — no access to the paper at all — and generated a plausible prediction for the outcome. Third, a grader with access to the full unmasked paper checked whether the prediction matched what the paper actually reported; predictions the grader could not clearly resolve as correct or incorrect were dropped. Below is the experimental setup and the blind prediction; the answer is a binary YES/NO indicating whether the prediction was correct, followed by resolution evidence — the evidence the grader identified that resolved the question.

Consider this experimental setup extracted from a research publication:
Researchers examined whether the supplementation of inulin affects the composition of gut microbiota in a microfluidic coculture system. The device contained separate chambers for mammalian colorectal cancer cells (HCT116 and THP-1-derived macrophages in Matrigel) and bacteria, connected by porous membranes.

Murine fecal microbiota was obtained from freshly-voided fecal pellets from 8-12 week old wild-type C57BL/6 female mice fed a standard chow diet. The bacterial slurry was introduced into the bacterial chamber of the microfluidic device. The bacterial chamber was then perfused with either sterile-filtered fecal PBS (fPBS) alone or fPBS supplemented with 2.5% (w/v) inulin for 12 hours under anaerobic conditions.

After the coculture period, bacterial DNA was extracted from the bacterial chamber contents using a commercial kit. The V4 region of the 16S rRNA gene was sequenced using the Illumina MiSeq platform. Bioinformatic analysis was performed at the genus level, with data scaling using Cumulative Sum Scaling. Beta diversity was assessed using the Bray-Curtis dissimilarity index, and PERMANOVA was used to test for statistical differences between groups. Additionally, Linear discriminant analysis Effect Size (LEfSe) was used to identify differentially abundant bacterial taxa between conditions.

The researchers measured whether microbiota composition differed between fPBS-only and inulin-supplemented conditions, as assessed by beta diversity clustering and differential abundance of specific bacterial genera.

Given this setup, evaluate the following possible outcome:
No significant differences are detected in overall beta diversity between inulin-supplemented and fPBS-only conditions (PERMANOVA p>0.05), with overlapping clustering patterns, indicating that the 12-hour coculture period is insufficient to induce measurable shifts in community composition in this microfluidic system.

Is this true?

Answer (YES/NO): NO